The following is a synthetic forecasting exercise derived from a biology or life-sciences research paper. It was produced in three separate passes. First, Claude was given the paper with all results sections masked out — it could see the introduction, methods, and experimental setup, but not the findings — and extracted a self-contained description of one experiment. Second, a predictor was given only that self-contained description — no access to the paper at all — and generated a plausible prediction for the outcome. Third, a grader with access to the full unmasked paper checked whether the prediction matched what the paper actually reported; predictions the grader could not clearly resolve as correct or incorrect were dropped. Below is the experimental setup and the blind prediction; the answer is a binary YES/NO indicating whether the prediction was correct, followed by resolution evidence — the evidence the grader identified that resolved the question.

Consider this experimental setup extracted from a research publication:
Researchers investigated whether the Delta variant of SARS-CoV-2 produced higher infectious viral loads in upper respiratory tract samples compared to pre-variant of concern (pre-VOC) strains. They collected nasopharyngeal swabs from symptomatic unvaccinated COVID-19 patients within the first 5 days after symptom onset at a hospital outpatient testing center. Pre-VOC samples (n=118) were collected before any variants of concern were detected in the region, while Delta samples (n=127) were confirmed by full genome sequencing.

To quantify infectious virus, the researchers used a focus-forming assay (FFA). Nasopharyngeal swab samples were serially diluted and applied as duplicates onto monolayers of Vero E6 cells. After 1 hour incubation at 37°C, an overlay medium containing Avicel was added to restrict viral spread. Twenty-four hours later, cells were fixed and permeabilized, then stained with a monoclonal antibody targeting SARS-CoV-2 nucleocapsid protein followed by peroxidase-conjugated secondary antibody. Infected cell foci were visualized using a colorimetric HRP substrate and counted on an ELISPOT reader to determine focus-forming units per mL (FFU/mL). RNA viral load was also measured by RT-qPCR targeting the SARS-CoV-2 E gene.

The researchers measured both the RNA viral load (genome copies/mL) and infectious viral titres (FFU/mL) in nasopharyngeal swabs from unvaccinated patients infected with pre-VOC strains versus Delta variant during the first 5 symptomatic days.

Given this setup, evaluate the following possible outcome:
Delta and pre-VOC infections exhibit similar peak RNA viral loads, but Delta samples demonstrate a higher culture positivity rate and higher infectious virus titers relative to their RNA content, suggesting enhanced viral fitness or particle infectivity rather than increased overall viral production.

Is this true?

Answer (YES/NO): NO